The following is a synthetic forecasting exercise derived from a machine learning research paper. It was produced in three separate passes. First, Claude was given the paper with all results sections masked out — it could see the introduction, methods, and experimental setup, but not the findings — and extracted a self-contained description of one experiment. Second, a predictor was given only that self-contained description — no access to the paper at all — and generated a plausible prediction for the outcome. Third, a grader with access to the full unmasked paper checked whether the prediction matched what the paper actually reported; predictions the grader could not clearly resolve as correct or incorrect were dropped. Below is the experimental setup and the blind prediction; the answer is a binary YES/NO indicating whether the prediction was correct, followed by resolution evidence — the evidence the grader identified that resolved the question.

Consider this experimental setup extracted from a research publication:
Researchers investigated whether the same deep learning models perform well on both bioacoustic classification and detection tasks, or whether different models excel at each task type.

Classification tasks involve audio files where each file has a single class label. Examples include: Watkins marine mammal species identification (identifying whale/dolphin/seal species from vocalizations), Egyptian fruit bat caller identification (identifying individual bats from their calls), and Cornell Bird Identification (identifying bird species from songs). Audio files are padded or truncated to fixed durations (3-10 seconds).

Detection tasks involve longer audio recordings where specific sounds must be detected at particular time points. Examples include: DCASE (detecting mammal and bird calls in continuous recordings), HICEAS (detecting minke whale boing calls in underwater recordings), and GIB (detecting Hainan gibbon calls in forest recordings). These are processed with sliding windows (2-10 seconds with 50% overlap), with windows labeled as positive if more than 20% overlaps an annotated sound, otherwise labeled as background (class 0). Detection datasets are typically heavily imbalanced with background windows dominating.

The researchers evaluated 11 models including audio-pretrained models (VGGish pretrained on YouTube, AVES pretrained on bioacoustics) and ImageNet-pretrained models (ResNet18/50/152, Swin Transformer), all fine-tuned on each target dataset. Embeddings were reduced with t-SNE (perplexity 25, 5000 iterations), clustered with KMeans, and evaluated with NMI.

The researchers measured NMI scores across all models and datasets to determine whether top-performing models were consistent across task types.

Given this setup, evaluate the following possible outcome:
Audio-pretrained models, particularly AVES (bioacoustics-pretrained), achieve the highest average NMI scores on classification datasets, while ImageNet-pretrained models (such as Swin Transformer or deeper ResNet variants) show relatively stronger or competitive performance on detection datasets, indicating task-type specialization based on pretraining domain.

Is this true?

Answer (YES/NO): YES